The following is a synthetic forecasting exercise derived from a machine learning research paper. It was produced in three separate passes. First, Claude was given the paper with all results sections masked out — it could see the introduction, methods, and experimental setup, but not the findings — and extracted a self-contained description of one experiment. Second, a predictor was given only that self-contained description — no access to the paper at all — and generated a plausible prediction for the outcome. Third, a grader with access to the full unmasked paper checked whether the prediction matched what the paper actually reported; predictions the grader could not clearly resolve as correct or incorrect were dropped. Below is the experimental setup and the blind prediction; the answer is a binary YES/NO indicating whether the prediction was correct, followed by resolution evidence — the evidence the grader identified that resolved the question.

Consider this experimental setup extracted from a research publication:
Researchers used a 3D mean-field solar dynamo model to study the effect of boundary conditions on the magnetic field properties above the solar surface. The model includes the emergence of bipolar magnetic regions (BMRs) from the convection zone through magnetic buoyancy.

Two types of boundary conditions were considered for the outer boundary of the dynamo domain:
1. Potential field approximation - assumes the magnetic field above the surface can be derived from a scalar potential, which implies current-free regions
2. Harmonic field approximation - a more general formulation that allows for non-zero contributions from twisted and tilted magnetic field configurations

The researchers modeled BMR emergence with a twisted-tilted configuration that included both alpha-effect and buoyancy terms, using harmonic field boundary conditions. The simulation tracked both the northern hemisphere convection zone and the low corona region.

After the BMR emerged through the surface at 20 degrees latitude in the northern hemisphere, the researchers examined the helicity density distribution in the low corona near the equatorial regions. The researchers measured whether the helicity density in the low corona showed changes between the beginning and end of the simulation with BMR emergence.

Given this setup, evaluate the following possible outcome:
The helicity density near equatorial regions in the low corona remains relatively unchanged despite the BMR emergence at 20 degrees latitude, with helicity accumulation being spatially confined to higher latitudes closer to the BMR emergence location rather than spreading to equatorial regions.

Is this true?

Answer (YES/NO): NO